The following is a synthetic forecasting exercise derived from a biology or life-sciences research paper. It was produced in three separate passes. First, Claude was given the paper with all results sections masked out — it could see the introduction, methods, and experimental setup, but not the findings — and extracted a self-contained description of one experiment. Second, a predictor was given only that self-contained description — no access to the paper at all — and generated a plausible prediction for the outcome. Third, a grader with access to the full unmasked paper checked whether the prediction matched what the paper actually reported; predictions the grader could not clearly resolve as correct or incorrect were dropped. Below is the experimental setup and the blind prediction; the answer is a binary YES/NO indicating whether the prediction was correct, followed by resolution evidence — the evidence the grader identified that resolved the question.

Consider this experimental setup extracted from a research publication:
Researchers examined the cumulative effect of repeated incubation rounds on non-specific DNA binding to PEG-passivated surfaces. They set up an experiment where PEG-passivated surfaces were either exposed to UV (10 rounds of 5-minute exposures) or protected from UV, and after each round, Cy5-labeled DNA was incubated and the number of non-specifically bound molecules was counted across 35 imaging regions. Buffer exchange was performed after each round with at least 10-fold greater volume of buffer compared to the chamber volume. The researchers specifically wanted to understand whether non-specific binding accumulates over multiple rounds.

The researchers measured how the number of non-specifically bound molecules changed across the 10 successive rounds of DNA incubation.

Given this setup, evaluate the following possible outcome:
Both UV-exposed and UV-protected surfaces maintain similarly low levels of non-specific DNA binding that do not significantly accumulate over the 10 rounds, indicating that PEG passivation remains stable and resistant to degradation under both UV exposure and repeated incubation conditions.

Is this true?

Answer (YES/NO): NO